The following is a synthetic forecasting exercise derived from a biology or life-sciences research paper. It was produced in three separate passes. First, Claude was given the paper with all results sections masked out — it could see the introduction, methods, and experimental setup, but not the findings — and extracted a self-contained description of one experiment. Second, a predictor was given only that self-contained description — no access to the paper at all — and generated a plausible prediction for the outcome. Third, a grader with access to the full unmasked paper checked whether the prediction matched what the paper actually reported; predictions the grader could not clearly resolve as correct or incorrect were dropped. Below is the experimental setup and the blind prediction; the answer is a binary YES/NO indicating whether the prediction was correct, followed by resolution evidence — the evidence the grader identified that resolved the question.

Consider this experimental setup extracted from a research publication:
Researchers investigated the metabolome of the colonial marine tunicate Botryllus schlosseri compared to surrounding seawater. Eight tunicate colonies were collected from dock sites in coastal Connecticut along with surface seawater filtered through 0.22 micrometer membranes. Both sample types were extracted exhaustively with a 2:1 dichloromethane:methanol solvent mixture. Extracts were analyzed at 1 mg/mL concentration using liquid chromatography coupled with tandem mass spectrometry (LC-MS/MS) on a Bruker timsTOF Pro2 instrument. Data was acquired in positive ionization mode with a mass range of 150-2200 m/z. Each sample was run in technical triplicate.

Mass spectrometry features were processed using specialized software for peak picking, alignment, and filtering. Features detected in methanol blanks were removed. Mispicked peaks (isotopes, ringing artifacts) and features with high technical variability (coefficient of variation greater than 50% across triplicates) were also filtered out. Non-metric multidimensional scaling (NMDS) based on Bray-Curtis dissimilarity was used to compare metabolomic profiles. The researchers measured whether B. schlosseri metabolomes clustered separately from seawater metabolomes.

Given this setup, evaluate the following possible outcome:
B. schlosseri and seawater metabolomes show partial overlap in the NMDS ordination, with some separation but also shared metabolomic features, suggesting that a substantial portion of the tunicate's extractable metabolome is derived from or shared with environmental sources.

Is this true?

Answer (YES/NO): NO